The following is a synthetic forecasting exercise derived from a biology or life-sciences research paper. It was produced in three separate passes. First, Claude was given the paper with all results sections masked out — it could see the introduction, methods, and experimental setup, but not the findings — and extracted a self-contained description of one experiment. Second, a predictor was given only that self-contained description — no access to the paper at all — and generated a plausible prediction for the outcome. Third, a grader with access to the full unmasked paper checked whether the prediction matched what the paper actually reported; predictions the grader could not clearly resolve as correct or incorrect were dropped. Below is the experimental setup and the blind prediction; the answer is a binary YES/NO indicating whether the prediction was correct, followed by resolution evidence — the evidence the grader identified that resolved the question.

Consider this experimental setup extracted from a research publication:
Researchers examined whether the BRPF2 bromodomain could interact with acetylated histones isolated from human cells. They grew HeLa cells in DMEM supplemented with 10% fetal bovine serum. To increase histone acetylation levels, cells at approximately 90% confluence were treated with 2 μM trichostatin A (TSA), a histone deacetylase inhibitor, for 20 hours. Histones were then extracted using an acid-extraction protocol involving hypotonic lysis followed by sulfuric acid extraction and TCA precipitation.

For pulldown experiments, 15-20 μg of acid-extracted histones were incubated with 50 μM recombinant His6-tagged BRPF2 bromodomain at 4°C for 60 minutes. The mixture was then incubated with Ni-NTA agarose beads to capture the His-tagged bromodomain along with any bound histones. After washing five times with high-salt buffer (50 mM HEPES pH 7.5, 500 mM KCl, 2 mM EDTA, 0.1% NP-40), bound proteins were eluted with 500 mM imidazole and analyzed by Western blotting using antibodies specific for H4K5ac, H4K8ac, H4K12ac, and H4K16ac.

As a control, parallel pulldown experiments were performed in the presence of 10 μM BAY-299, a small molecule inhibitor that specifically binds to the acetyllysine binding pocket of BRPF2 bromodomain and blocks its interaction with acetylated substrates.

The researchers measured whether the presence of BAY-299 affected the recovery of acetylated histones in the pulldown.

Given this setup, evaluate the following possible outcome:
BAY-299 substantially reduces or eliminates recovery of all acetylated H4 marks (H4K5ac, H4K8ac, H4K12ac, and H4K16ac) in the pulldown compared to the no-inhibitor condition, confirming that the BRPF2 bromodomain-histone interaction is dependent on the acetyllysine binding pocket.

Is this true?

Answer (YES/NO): NO